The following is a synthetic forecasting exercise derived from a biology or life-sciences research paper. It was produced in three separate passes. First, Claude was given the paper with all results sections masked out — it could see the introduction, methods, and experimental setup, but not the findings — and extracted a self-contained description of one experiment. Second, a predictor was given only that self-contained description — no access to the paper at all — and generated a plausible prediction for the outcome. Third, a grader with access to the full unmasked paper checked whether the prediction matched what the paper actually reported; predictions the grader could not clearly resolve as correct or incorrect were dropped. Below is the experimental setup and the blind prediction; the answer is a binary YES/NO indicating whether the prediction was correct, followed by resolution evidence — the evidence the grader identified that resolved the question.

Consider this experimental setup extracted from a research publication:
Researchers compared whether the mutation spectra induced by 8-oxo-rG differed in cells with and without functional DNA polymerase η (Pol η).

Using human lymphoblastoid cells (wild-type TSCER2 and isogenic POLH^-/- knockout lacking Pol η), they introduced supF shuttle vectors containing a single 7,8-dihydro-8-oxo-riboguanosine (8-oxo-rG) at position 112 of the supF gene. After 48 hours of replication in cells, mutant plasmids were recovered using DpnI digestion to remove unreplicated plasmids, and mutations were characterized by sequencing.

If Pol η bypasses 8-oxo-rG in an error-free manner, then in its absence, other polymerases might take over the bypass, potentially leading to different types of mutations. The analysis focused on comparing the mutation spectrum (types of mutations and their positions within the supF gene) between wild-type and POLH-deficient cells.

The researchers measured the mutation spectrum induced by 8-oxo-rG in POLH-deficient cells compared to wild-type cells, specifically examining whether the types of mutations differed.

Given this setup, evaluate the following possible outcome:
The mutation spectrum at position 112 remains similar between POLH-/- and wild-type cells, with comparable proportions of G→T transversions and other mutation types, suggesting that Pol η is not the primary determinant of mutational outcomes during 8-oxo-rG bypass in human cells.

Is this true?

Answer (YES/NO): NO